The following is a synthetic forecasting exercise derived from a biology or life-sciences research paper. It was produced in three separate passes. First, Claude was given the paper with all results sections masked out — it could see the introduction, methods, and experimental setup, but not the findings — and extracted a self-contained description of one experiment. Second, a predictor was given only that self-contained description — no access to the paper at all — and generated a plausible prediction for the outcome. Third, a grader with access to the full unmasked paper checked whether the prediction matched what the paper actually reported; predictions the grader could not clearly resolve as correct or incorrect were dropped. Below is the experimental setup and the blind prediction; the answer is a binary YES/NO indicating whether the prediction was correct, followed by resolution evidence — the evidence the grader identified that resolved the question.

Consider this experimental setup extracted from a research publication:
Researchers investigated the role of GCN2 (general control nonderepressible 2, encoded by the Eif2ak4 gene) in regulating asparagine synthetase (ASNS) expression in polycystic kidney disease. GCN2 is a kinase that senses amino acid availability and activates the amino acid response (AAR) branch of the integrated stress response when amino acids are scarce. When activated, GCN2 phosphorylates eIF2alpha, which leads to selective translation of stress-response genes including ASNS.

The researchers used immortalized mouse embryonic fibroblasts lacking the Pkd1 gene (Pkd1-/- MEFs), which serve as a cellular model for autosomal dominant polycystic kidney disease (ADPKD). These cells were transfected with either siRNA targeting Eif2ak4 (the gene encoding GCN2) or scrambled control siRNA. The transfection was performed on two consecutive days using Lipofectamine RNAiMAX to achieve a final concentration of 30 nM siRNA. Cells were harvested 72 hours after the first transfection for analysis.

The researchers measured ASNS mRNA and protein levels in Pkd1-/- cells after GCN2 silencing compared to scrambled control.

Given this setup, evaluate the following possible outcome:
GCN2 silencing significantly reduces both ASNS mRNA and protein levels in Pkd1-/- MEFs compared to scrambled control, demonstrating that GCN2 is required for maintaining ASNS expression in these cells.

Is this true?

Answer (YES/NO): YES